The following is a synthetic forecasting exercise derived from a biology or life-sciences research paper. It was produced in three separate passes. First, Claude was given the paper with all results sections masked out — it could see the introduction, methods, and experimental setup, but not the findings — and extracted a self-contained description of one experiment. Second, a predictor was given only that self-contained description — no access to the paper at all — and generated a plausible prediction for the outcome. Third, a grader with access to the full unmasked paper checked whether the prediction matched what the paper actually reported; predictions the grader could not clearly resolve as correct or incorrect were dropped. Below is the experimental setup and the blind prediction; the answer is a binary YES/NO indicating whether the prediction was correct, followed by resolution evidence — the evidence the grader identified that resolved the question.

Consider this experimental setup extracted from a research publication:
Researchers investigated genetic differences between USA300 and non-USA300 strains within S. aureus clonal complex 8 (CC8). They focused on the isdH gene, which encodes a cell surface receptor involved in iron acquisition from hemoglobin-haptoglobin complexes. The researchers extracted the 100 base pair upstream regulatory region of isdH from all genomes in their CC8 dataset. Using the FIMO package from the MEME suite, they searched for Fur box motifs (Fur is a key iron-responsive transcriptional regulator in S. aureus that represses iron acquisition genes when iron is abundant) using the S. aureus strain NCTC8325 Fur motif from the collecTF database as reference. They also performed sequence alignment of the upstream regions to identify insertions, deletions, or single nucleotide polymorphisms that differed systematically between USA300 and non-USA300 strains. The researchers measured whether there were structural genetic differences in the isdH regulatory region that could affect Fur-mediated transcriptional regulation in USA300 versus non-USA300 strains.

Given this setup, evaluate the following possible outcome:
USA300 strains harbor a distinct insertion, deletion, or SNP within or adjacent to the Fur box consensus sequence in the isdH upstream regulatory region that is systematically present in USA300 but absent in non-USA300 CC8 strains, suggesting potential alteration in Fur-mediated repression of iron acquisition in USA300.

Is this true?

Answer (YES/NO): YES